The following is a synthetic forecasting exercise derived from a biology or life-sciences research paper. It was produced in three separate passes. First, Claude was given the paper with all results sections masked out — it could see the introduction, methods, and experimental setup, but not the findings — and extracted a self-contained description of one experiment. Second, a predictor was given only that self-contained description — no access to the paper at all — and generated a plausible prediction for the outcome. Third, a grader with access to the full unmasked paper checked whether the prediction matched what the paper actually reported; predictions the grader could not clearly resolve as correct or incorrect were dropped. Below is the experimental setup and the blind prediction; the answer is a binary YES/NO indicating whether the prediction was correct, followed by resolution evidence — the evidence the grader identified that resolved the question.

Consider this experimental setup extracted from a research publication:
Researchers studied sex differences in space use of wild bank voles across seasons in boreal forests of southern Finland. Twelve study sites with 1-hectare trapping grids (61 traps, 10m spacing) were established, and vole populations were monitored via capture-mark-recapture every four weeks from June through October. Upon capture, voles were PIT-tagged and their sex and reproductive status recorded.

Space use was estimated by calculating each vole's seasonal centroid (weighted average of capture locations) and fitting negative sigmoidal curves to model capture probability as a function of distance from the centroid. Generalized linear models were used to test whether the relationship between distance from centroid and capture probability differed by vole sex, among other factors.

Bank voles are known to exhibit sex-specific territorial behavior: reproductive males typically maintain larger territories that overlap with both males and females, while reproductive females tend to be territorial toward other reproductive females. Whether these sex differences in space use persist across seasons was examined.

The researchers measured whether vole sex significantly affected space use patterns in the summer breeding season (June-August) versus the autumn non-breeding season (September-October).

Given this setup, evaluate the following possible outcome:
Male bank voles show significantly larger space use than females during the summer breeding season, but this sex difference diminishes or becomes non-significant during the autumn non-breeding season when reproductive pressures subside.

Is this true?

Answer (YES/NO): YES